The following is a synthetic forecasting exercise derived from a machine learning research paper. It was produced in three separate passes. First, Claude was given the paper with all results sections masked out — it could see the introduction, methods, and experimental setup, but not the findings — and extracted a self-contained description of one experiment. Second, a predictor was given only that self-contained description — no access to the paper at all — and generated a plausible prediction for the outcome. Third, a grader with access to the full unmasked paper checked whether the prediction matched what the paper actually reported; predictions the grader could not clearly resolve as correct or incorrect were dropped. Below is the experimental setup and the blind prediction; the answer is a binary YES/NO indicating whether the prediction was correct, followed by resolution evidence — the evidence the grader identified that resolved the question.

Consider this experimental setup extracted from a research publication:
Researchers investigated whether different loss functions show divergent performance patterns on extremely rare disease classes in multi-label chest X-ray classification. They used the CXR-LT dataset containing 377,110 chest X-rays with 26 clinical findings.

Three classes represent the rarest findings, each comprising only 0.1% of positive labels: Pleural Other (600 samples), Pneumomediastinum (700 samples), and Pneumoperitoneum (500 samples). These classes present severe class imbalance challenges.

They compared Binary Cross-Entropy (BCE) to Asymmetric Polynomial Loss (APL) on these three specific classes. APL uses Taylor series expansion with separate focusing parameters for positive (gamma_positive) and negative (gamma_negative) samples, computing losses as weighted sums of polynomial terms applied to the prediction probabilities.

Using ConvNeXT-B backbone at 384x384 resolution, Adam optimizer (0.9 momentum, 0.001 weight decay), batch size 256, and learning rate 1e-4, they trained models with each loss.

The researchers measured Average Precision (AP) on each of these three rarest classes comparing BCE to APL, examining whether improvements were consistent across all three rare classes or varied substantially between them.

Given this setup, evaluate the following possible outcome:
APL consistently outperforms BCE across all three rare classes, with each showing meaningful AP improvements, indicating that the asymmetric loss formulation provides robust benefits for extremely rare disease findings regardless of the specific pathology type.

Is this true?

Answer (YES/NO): NO